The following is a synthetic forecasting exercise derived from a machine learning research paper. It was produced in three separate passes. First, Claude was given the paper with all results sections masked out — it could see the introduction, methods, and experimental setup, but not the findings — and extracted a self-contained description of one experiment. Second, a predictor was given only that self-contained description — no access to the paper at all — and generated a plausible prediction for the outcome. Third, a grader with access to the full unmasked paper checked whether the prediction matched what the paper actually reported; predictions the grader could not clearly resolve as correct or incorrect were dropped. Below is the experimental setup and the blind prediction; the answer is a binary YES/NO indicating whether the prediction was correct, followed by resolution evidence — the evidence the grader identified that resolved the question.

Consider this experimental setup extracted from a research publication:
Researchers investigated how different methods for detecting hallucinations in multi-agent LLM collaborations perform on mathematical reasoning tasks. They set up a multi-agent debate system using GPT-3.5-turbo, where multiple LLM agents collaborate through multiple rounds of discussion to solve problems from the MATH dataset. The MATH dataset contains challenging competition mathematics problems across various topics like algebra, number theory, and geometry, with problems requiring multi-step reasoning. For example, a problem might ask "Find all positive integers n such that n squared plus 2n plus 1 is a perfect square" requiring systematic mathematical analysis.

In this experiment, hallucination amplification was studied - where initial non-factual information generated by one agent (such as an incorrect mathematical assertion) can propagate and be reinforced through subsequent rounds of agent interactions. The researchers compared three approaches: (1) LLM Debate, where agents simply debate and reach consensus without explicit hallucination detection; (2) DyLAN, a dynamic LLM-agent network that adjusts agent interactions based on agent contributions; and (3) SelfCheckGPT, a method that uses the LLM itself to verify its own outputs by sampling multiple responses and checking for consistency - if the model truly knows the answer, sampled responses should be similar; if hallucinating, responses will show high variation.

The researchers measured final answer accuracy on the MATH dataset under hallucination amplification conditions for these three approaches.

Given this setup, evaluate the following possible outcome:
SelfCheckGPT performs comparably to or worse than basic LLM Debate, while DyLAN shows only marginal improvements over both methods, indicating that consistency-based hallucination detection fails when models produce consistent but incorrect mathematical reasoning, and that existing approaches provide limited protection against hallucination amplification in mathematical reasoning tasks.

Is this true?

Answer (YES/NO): NO